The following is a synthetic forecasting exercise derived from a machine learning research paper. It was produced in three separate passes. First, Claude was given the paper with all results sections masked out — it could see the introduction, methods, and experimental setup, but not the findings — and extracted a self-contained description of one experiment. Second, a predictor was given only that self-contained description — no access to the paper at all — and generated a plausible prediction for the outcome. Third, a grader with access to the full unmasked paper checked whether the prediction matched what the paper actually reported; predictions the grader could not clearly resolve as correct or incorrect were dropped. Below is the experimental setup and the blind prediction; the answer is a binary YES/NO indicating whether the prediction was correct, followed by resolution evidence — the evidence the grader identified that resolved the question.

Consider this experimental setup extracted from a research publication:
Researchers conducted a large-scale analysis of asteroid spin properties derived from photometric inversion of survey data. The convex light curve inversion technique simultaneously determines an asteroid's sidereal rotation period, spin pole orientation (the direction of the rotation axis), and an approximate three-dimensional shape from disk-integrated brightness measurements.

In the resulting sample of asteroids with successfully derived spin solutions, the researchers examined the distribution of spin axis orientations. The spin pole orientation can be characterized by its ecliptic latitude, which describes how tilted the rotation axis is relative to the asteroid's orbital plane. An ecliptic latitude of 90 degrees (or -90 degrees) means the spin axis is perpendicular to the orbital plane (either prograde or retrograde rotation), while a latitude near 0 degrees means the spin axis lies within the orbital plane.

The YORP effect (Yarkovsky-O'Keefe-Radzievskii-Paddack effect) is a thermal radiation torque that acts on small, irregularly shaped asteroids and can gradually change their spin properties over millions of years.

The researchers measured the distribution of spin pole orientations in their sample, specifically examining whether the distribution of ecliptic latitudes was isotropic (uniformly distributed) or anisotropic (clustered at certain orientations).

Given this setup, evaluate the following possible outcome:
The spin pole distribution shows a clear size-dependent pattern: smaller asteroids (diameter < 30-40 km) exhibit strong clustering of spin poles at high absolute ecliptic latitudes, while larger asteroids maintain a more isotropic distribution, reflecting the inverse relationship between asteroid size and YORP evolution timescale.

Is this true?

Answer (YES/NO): YES